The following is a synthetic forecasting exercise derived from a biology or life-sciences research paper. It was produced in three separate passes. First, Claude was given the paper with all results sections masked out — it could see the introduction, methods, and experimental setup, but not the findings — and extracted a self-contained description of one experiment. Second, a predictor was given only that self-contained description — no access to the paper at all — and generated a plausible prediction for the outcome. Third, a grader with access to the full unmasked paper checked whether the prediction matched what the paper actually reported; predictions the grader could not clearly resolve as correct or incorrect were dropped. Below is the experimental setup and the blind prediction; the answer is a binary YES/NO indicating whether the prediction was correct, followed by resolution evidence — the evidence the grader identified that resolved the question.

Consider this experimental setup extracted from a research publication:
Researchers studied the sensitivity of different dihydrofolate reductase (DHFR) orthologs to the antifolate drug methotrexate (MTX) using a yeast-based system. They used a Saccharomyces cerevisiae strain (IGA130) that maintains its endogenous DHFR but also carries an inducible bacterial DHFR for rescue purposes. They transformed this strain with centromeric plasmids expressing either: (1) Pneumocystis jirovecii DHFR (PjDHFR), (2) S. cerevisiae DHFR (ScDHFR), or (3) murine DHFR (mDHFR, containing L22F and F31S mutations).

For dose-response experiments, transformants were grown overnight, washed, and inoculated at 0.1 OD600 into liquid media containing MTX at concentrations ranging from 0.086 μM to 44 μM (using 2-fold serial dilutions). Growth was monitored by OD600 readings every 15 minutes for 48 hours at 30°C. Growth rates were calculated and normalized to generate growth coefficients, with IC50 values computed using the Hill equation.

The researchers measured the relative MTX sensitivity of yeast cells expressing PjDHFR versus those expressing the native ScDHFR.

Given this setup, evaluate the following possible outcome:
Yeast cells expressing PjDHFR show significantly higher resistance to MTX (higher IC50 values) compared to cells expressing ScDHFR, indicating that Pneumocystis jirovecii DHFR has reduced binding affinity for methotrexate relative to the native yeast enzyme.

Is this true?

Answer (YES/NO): NO